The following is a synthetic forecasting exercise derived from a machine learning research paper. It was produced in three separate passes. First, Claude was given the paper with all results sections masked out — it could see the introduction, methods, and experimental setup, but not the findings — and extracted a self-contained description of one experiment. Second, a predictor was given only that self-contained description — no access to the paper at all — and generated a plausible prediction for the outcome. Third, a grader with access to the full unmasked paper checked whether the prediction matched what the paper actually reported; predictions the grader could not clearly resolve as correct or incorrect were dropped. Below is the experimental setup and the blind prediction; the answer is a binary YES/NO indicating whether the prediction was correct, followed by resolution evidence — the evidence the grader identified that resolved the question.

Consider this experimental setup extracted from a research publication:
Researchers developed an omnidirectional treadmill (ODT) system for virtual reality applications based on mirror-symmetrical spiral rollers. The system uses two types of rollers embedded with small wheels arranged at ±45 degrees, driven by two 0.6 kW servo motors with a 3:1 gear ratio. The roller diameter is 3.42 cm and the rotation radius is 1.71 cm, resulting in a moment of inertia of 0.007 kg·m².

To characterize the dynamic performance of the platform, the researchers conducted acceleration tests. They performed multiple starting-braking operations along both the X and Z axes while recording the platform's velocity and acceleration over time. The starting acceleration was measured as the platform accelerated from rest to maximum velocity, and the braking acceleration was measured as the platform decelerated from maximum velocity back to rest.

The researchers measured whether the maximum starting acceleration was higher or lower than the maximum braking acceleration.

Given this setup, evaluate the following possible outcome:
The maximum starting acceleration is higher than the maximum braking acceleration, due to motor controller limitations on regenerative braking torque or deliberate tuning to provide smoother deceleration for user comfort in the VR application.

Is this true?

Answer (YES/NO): NO